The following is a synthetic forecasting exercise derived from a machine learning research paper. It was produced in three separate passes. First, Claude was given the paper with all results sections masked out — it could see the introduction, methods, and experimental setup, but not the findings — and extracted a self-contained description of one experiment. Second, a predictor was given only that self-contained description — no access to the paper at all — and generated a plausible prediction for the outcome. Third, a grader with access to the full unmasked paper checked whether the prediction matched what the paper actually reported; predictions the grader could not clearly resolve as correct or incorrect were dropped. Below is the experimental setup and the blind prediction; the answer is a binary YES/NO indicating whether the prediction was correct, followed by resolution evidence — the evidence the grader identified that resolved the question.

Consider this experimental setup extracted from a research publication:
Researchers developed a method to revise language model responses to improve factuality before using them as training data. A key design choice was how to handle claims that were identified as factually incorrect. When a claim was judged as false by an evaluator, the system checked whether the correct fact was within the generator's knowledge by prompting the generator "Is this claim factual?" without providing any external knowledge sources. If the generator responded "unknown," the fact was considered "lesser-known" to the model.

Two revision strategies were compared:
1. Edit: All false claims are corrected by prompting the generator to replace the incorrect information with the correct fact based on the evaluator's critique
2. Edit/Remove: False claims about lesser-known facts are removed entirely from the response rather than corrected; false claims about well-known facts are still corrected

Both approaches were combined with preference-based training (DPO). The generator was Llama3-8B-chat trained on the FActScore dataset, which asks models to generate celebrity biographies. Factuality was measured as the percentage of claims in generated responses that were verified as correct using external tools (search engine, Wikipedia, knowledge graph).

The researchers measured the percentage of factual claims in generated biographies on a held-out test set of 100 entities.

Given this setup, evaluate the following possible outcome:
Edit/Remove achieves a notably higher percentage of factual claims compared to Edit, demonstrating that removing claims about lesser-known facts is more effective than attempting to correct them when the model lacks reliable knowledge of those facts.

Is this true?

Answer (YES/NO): NO